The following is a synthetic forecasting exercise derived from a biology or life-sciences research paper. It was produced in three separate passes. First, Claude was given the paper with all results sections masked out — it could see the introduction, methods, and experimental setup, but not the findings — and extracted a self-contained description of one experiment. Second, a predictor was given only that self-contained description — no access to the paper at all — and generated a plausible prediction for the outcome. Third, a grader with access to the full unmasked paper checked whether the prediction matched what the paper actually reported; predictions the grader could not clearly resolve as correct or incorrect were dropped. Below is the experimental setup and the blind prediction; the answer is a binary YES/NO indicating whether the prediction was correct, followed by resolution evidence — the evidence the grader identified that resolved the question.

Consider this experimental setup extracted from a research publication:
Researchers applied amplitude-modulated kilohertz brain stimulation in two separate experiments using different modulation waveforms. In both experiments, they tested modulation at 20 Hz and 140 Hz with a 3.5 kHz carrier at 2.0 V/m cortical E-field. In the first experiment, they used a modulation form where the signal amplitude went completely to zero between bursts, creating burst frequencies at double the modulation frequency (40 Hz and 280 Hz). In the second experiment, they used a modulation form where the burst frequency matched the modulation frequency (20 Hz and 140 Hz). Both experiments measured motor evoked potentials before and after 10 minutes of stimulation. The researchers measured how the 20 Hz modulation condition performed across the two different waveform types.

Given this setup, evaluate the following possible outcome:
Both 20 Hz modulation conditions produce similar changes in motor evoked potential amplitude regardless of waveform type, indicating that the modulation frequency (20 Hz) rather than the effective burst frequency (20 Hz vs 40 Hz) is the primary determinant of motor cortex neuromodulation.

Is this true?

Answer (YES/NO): NO